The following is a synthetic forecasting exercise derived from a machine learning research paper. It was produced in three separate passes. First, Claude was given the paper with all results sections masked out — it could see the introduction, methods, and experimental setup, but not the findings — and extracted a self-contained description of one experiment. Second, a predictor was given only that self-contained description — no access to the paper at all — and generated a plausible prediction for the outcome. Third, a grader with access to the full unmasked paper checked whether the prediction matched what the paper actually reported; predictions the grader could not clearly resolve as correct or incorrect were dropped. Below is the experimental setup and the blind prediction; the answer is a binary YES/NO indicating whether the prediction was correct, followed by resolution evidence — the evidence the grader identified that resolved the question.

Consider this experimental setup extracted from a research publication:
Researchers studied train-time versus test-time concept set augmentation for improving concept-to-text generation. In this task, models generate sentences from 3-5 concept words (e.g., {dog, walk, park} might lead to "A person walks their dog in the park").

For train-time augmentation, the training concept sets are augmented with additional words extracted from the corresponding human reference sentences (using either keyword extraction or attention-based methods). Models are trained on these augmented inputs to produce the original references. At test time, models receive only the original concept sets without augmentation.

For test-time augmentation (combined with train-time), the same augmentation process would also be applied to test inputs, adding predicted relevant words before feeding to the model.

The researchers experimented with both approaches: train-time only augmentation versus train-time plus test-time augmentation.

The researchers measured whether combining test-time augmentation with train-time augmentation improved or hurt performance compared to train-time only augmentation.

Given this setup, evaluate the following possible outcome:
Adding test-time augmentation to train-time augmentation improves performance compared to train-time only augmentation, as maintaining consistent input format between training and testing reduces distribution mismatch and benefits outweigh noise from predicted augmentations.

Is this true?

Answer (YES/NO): NO